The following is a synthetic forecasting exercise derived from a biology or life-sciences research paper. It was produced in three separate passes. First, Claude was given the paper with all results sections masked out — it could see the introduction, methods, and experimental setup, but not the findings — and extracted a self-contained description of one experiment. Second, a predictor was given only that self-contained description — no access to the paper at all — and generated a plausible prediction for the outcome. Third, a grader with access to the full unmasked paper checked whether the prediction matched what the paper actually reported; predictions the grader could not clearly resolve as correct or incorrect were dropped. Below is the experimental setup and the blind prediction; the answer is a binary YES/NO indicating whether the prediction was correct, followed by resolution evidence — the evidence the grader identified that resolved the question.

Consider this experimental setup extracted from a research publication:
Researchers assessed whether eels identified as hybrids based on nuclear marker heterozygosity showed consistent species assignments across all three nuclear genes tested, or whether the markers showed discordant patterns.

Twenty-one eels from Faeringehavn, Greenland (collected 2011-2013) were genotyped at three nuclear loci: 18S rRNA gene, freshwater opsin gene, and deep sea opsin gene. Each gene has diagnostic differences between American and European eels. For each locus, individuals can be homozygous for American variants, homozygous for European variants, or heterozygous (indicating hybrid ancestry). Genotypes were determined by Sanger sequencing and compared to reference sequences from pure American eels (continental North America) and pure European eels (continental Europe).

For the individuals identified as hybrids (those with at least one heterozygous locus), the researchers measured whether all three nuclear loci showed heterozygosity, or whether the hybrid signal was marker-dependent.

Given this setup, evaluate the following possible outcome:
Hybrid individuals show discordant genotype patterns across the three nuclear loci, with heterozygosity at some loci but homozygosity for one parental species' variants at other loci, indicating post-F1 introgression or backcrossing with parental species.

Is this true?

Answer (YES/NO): NO